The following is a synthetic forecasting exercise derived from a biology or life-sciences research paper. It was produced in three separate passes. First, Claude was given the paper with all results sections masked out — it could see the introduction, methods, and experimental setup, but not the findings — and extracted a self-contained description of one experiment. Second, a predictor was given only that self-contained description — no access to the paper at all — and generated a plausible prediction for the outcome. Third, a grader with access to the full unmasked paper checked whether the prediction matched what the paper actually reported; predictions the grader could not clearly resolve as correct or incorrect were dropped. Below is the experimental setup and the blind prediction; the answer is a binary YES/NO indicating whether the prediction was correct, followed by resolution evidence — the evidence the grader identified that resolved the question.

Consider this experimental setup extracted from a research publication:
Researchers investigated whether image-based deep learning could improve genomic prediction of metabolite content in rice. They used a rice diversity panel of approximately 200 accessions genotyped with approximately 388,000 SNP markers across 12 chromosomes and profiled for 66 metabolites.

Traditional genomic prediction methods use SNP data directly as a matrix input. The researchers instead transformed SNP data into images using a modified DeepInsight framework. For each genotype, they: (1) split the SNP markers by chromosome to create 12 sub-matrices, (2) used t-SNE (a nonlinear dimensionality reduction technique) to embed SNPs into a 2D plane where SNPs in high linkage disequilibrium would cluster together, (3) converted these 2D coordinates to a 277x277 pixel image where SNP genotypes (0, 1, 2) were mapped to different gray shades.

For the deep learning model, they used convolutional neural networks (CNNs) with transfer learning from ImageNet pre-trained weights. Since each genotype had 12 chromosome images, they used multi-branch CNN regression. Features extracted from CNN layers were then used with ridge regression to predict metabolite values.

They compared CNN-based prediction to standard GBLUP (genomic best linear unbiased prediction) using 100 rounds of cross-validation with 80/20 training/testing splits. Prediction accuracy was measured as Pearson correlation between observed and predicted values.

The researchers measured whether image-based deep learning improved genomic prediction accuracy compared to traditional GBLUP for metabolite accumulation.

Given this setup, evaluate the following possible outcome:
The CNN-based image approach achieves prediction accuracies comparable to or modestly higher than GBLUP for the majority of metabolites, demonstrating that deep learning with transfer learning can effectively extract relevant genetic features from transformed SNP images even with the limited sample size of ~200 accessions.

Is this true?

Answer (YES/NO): NO